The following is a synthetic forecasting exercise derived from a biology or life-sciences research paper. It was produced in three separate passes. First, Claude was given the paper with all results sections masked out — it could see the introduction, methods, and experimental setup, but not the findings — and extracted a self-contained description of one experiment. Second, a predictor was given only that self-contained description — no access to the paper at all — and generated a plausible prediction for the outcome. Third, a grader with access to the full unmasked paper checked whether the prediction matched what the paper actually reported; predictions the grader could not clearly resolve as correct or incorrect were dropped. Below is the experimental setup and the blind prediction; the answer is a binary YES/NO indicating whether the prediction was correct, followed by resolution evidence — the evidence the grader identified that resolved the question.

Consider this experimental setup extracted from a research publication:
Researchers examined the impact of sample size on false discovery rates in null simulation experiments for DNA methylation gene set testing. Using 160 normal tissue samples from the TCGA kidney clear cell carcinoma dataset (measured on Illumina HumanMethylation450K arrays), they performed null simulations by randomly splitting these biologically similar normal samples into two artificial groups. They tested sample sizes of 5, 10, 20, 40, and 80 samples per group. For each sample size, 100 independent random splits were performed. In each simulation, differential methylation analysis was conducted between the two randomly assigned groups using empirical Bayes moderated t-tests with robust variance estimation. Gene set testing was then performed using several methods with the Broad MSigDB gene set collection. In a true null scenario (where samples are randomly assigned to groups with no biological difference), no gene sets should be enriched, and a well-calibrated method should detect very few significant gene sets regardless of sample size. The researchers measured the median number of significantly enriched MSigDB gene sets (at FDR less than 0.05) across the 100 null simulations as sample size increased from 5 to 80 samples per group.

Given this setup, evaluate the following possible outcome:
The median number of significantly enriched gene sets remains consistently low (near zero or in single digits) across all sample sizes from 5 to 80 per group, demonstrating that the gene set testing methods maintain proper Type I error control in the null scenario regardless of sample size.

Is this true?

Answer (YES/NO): NO